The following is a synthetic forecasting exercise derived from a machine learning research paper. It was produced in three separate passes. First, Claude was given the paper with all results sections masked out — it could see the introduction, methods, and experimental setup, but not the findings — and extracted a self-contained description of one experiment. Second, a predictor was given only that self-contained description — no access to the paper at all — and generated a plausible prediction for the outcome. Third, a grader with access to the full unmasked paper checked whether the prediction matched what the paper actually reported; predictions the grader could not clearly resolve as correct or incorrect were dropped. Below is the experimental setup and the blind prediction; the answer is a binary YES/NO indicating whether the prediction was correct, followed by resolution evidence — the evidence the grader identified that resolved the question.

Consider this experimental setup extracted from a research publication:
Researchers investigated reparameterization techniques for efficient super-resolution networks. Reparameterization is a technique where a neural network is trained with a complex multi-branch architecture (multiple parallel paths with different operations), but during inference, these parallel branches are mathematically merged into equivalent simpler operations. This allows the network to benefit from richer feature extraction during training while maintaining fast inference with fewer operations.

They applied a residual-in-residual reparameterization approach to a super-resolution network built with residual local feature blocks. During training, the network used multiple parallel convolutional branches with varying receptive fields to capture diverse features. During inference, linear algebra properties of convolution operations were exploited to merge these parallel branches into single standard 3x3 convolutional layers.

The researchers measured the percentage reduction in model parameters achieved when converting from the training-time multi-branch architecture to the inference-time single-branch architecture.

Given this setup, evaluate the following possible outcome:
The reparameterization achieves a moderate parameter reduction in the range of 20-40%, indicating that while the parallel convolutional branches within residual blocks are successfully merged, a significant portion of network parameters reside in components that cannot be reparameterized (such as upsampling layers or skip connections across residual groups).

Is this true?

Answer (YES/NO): NO